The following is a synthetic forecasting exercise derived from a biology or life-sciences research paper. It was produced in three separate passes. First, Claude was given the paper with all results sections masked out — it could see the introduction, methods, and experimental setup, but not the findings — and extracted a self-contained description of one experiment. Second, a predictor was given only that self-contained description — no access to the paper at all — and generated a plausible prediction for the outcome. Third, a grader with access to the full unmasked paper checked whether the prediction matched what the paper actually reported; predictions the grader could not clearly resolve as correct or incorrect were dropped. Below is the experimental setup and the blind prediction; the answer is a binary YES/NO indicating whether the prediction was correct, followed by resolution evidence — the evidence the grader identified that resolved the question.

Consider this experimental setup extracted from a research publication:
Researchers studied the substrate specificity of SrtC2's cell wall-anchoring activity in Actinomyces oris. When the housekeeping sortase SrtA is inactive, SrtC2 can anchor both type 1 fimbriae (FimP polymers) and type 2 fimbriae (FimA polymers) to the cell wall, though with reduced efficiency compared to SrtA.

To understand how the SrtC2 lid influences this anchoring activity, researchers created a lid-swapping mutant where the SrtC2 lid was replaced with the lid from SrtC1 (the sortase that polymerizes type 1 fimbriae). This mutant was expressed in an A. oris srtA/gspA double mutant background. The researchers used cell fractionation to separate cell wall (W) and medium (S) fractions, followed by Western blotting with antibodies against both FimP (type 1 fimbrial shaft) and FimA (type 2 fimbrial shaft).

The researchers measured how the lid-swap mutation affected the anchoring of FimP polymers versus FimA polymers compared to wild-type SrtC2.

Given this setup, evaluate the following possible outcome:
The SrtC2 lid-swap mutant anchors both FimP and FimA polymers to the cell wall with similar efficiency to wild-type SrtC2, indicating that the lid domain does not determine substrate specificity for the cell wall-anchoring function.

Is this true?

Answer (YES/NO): NO